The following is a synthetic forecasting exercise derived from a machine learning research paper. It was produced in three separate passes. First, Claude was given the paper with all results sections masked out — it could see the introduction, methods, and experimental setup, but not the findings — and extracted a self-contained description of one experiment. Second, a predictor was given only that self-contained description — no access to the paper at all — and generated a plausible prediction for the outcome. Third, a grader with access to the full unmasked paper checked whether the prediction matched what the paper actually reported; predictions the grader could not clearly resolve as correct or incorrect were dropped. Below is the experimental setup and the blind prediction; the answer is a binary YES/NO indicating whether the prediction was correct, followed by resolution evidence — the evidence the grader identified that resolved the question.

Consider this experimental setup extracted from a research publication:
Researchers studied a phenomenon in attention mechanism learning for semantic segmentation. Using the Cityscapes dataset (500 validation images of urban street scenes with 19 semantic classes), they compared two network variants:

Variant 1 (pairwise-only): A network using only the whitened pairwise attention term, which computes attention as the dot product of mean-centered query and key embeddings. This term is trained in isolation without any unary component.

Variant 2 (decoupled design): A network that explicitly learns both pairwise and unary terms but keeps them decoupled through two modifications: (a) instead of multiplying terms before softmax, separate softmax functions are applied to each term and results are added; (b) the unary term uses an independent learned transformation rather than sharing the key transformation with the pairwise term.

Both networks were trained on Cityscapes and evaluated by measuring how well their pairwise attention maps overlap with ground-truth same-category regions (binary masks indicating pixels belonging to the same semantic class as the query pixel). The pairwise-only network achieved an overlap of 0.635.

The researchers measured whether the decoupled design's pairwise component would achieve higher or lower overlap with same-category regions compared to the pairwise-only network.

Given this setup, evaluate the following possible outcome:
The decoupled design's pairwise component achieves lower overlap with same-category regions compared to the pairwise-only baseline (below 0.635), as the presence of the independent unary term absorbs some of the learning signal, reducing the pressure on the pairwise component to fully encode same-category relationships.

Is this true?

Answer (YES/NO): NO